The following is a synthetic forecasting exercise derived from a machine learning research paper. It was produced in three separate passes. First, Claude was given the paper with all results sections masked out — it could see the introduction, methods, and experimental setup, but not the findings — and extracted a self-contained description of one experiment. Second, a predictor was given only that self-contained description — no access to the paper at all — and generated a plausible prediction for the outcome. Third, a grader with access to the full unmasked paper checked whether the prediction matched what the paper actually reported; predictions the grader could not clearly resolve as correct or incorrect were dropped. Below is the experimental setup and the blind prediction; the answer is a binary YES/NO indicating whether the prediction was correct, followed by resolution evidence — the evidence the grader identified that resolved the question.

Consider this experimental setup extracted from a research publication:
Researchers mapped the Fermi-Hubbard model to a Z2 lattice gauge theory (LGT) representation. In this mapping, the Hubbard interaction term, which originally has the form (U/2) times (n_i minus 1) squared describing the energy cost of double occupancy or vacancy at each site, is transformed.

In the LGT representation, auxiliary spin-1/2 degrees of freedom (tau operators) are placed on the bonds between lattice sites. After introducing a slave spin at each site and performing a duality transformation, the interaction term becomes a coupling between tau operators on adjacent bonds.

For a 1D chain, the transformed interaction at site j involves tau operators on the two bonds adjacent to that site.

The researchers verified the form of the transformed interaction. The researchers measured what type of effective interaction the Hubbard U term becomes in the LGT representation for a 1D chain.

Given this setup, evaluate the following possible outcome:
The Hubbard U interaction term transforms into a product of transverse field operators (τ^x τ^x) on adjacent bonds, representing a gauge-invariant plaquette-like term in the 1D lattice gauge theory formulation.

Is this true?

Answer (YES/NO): YES